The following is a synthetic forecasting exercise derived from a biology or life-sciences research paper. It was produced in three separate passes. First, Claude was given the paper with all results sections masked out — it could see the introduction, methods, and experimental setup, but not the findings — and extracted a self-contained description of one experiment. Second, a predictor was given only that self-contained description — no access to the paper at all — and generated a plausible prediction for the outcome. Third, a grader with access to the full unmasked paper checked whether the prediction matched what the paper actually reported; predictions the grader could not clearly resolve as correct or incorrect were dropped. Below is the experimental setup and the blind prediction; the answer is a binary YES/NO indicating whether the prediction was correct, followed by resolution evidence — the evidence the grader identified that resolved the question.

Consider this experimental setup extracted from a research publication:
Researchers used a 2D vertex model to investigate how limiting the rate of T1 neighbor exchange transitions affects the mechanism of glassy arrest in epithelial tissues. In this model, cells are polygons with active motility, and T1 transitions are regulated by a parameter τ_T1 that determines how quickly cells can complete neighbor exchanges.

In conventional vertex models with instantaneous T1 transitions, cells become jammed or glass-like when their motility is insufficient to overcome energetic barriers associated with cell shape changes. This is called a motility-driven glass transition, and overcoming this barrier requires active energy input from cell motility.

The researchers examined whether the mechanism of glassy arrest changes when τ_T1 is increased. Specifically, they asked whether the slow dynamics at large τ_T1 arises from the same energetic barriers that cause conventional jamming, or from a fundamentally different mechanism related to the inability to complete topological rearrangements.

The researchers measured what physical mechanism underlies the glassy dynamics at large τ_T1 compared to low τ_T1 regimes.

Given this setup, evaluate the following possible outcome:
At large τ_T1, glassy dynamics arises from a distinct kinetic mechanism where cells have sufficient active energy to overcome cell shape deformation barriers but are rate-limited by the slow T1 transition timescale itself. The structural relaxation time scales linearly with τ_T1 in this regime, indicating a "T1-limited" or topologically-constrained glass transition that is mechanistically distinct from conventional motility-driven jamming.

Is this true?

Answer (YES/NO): YES